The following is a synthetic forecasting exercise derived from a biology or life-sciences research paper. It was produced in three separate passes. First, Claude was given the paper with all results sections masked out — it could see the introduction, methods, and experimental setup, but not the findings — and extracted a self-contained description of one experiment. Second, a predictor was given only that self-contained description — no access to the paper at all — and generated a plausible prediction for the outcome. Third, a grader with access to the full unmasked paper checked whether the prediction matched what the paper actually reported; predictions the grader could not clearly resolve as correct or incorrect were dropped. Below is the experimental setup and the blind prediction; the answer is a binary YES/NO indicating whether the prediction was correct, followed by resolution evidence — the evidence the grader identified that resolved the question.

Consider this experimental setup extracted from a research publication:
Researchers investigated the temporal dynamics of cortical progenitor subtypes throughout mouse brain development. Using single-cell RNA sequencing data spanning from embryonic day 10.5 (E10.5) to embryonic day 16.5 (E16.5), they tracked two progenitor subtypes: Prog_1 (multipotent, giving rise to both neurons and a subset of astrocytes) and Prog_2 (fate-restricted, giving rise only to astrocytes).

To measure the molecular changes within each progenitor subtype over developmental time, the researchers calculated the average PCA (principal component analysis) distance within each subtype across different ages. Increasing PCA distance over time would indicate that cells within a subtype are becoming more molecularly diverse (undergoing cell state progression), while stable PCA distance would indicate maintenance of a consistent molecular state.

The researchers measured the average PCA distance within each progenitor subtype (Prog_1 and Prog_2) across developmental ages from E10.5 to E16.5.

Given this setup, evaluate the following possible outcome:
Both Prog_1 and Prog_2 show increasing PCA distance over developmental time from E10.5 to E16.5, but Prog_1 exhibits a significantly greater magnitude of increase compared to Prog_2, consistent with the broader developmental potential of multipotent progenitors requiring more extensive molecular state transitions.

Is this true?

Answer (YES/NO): NO